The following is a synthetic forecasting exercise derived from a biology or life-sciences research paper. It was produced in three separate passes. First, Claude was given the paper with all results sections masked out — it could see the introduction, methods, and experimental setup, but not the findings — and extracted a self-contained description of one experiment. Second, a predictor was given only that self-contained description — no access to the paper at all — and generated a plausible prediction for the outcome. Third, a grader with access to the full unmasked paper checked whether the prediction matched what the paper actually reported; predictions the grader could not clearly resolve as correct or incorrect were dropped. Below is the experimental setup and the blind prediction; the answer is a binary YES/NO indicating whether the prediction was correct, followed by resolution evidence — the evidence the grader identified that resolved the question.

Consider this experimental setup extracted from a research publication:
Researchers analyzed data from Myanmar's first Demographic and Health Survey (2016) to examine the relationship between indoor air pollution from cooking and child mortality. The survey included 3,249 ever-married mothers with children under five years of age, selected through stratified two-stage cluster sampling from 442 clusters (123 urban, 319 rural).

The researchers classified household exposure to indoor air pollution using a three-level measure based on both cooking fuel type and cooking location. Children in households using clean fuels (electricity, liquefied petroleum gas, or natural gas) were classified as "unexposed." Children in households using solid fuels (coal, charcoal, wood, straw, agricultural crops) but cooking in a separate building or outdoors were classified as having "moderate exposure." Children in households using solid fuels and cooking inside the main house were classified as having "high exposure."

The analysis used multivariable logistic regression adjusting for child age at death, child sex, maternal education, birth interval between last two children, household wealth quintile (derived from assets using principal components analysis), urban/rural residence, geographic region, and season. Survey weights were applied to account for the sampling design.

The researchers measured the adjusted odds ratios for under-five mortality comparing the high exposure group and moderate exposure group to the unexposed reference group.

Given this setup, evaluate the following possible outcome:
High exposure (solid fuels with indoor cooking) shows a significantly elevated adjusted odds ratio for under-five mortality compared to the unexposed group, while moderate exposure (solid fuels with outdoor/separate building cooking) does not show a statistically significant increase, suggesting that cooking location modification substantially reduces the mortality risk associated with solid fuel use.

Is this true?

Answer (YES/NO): NO